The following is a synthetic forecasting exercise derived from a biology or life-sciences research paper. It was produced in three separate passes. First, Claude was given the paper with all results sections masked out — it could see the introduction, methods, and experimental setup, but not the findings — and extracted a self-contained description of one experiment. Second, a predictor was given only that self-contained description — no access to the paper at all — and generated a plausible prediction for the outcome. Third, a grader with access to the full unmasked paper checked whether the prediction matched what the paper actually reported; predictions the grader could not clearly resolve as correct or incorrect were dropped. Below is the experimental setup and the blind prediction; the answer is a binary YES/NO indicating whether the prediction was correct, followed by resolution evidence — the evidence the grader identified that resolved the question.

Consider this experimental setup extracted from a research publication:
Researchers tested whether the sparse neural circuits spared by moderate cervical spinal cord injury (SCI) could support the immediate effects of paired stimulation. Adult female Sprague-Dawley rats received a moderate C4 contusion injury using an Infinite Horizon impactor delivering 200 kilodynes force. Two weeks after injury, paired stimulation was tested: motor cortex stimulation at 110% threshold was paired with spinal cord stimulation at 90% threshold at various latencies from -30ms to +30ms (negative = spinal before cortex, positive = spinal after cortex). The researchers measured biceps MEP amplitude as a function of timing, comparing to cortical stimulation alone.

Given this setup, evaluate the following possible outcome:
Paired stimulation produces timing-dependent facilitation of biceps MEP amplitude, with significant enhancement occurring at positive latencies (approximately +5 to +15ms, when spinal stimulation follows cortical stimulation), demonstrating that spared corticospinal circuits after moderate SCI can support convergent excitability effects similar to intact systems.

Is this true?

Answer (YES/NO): YES